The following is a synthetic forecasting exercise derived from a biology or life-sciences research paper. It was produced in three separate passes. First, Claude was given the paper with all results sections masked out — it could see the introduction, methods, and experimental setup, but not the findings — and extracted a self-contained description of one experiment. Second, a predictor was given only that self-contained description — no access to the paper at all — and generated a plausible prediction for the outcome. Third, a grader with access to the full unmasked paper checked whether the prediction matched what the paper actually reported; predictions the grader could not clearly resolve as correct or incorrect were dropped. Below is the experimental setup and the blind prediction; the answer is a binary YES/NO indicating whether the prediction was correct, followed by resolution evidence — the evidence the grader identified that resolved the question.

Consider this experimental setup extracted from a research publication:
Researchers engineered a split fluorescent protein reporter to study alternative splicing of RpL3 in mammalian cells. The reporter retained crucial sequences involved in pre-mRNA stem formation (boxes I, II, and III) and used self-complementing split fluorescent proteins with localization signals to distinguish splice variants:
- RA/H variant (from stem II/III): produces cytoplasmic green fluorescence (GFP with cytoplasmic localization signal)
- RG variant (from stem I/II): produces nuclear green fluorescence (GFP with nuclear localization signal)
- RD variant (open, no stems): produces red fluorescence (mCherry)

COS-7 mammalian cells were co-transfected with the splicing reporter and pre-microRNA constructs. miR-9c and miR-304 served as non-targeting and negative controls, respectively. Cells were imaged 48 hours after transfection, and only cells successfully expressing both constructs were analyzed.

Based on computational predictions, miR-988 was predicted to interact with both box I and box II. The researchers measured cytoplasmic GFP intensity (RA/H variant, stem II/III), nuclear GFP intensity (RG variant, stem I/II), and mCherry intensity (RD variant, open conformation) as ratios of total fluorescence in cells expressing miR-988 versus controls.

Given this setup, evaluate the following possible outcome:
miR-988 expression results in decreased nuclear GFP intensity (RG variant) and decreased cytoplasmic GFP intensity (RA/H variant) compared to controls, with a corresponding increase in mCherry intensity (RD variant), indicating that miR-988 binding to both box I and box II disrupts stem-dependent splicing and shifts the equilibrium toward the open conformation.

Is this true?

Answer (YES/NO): NO